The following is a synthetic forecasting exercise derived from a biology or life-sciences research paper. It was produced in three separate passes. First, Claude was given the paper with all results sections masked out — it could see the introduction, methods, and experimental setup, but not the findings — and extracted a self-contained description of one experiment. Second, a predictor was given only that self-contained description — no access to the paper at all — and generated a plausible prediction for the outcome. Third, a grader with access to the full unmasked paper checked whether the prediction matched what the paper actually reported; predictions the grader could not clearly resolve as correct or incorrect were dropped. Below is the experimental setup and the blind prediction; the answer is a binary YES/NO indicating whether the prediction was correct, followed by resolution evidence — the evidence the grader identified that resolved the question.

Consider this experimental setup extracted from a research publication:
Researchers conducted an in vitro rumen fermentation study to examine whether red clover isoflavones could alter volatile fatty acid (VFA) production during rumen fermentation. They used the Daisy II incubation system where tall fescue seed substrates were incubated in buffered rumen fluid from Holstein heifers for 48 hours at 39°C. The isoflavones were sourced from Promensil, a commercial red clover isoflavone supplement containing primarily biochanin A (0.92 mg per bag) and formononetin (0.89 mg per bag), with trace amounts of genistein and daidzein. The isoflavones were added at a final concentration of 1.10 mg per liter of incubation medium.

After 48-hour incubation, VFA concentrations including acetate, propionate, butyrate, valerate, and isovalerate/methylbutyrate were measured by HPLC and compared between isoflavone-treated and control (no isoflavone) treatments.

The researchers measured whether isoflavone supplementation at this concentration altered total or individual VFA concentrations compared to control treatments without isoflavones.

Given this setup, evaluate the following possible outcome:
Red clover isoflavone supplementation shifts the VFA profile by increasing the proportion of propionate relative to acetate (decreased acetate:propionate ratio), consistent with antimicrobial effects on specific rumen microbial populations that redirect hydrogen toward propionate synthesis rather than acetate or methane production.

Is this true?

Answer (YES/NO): NO